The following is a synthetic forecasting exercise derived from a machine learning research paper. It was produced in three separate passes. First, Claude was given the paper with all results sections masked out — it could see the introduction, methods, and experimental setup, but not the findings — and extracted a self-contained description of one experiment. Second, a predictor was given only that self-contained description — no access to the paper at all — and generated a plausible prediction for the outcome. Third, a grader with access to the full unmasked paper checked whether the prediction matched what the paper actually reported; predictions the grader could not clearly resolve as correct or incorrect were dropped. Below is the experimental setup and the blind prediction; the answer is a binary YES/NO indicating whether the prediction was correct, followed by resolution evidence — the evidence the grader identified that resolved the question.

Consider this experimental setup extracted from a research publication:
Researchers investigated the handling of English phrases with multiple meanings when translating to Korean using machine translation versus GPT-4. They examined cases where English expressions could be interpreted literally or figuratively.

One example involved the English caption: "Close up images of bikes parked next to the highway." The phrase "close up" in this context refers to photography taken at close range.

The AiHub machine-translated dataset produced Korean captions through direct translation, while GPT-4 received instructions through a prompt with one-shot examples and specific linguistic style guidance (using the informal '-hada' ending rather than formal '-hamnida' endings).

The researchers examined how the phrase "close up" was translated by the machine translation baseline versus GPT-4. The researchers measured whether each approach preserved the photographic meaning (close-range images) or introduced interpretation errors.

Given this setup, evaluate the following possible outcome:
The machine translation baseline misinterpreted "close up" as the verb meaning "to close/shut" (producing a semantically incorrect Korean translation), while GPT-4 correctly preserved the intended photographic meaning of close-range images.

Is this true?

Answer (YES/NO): YES